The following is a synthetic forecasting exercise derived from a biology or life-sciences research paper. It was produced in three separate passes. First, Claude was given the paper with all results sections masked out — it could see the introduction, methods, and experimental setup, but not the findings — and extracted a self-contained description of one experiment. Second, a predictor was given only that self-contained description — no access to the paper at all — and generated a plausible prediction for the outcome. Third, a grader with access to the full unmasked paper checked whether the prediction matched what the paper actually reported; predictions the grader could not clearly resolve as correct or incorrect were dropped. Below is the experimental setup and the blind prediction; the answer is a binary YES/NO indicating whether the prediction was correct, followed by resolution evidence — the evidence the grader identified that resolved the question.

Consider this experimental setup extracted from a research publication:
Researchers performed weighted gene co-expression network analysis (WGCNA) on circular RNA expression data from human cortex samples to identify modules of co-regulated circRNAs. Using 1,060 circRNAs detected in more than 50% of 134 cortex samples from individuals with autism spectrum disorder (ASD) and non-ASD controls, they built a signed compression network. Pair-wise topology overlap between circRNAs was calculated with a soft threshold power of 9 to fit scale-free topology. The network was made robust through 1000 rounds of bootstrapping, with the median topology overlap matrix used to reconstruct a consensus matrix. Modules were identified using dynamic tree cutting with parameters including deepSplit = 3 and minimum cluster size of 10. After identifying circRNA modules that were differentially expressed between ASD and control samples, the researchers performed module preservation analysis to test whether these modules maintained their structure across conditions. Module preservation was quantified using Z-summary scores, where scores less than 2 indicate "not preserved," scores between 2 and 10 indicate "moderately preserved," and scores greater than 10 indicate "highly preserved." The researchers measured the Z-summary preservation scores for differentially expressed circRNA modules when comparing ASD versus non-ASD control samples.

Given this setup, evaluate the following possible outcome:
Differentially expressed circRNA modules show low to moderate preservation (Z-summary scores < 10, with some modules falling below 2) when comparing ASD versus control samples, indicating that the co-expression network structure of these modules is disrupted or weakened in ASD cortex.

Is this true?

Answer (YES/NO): NO